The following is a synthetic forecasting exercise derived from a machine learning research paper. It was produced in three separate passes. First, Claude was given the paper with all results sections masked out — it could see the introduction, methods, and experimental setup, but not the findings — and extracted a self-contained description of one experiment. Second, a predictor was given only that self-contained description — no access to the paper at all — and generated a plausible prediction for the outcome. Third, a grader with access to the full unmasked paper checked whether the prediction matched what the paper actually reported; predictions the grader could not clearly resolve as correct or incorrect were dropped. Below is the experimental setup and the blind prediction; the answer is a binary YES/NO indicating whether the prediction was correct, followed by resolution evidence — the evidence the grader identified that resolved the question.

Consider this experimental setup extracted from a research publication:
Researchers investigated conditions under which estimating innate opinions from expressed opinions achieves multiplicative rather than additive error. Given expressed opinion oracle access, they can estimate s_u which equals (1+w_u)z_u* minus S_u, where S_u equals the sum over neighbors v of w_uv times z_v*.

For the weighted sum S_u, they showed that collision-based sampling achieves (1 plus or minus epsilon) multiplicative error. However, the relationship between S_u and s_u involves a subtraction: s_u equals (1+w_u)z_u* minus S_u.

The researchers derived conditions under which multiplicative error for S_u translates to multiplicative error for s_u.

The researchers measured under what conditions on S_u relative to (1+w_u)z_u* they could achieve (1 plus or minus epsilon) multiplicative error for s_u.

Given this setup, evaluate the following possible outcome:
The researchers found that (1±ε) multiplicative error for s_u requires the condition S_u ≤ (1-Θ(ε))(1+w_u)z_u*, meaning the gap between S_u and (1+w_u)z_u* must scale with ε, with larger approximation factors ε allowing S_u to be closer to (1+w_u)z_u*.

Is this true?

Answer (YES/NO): NO